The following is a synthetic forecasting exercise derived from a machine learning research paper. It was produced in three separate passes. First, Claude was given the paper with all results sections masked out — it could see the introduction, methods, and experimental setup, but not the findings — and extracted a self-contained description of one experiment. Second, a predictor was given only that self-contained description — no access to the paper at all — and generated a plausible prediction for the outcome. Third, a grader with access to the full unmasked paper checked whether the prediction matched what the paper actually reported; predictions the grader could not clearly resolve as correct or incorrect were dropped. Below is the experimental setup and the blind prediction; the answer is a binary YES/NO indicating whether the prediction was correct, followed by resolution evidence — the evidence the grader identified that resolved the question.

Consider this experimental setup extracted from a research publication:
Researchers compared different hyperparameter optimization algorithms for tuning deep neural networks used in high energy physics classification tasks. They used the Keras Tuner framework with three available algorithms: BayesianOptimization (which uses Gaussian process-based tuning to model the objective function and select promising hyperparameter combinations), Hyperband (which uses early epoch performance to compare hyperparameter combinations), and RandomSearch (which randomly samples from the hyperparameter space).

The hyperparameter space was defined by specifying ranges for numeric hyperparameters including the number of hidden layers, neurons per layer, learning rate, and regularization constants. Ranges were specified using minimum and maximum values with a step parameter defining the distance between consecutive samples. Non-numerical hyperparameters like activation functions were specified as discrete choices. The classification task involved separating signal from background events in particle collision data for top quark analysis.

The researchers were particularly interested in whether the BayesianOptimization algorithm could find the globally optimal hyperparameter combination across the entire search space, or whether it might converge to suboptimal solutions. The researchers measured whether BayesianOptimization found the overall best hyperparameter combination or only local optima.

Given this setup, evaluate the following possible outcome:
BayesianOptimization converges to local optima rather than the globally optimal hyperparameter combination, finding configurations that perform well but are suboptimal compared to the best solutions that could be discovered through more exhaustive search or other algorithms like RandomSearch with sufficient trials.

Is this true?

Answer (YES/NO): YES